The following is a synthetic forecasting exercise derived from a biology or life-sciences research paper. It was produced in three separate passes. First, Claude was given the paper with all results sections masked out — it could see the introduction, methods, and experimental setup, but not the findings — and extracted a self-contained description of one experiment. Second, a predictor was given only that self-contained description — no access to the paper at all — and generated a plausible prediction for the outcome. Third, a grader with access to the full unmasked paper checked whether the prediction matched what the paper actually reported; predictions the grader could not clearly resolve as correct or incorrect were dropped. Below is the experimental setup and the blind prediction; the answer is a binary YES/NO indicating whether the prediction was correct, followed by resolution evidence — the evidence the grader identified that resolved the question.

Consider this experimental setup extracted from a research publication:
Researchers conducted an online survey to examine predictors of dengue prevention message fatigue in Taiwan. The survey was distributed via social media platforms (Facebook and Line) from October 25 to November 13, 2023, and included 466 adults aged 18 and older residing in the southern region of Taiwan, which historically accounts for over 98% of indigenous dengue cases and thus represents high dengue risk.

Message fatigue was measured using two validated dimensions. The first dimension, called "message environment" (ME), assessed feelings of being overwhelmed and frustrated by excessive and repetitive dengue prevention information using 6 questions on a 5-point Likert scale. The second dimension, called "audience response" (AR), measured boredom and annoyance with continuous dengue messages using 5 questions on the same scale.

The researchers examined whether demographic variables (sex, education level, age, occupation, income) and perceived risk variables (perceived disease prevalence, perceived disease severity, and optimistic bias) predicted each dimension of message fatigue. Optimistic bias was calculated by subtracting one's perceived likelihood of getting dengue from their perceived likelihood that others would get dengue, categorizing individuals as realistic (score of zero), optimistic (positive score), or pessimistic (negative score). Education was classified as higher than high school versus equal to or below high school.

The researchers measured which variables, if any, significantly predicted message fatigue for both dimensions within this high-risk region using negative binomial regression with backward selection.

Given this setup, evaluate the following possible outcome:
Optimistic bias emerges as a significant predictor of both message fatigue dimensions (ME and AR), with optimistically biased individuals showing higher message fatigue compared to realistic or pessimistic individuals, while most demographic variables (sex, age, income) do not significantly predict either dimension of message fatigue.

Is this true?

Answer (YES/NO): NO